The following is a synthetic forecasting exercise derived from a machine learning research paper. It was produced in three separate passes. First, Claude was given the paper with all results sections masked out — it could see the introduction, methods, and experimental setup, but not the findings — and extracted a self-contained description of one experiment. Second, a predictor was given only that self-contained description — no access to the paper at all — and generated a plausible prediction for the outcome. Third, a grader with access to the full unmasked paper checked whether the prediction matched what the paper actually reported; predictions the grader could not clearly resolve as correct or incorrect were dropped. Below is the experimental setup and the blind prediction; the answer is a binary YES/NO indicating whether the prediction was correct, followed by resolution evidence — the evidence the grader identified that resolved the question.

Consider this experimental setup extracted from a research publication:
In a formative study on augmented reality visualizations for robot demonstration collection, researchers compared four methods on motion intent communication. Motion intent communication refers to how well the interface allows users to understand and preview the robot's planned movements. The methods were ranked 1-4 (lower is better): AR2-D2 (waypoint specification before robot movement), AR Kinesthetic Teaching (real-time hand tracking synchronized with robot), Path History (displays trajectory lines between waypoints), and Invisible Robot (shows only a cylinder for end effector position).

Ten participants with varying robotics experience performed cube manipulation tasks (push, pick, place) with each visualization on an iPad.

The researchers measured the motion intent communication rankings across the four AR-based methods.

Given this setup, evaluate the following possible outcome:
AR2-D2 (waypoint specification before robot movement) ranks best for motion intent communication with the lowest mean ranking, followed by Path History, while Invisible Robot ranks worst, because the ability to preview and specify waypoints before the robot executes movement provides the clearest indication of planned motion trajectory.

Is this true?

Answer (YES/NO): NO